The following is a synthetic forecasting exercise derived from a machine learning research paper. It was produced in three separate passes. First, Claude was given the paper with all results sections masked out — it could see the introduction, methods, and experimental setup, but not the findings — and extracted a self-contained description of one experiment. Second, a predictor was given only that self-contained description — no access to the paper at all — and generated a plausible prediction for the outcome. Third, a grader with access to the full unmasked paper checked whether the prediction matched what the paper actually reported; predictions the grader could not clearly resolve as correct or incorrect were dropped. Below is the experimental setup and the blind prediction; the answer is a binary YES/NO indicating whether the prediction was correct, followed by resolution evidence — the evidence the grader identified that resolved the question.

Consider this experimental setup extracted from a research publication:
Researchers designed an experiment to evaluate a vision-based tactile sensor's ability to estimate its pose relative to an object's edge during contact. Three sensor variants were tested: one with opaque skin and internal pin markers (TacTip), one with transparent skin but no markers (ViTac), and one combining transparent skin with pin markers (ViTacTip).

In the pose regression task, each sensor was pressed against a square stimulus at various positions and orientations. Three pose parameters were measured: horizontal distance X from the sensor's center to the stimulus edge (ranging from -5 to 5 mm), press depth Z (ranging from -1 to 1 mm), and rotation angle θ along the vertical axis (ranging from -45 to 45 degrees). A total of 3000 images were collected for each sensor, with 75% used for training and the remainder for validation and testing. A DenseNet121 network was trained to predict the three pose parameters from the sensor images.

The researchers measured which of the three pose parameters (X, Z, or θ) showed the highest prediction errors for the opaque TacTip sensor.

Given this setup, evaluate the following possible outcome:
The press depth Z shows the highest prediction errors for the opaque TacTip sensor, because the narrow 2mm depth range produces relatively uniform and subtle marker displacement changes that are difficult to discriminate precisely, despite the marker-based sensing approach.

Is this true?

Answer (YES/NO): NO